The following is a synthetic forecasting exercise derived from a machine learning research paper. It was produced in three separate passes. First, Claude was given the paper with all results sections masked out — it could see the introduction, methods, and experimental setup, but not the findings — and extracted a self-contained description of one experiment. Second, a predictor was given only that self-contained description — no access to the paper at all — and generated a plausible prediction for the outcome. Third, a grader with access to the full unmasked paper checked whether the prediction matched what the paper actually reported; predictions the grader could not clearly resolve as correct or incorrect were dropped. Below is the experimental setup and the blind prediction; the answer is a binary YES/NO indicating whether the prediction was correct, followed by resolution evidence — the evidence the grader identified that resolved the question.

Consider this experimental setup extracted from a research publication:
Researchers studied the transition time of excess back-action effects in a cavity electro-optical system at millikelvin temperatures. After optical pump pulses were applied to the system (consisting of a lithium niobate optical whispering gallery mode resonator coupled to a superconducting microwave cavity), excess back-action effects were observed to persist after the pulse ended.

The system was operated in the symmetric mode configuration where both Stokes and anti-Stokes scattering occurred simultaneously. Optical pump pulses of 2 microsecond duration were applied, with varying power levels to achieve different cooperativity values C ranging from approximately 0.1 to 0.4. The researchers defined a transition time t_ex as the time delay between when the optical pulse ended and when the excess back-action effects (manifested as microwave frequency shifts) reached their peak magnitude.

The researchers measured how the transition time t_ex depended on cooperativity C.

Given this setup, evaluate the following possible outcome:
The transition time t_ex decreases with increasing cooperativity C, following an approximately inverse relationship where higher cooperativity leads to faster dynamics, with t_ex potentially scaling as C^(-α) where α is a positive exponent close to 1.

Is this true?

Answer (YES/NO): NO